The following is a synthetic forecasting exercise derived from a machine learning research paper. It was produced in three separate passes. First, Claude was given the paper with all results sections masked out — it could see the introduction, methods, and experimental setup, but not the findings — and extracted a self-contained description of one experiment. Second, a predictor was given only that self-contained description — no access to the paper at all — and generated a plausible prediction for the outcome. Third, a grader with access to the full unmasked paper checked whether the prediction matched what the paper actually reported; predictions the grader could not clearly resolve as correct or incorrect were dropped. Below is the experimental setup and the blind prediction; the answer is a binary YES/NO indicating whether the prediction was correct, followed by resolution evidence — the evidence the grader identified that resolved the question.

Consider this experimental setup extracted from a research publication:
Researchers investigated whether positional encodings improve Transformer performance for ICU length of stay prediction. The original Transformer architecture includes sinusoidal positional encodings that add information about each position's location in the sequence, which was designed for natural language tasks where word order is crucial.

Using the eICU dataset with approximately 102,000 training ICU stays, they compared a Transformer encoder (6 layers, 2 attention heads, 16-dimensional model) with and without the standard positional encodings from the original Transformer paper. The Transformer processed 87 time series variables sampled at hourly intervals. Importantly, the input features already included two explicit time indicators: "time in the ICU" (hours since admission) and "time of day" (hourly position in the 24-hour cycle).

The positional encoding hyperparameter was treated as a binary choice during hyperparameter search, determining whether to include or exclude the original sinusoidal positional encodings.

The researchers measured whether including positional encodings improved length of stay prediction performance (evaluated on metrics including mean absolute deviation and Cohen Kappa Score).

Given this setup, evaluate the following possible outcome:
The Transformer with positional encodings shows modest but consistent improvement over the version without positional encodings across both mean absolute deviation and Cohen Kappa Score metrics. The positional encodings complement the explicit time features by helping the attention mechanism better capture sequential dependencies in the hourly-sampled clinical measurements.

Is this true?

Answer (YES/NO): NO